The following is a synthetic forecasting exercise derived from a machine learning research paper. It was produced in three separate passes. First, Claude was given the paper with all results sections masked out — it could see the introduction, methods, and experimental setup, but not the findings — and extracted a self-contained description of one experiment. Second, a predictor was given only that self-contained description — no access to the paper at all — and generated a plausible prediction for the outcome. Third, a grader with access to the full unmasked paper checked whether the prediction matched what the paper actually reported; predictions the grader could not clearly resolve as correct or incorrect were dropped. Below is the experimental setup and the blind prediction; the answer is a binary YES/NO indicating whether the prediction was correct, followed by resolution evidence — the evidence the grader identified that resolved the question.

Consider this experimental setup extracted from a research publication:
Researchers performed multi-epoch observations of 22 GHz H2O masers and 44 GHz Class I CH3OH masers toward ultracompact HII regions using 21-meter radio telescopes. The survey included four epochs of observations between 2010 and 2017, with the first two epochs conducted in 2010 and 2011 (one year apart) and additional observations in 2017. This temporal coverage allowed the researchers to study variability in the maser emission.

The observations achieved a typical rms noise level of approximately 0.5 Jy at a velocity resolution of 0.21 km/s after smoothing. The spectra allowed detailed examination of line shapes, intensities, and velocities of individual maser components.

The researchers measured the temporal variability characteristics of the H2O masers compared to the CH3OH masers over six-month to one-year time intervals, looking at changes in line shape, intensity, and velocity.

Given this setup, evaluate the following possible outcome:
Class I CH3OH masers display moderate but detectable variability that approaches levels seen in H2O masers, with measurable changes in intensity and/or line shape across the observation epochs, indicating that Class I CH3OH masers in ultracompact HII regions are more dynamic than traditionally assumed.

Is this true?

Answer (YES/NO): NO